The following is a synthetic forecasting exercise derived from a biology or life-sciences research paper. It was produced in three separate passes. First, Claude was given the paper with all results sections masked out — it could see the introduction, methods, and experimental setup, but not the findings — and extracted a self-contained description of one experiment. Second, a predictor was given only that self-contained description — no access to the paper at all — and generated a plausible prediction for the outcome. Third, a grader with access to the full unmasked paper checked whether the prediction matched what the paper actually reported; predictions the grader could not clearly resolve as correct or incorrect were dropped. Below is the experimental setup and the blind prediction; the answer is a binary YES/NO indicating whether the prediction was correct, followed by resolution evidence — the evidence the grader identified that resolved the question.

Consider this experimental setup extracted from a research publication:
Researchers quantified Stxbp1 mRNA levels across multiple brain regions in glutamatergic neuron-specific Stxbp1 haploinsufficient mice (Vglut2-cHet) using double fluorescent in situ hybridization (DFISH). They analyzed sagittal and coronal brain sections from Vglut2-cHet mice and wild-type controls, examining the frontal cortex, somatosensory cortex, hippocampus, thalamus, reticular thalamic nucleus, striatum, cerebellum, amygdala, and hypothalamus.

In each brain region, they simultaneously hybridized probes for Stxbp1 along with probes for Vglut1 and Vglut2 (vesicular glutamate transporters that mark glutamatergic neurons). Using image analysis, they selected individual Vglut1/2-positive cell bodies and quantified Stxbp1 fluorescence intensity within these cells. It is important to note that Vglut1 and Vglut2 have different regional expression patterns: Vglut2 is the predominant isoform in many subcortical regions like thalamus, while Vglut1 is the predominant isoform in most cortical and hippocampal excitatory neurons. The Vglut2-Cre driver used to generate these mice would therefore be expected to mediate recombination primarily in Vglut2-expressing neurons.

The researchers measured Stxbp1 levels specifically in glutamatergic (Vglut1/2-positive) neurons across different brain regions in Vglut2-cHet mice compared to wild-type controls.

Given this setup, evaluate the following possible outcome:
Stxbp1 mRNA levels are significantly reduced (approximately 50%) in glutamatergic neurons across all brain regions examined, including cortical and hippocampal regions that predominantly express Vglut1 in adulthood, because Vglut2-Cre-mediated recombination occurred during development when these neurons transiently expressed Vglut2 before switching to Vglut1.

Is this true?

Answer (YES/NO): NO